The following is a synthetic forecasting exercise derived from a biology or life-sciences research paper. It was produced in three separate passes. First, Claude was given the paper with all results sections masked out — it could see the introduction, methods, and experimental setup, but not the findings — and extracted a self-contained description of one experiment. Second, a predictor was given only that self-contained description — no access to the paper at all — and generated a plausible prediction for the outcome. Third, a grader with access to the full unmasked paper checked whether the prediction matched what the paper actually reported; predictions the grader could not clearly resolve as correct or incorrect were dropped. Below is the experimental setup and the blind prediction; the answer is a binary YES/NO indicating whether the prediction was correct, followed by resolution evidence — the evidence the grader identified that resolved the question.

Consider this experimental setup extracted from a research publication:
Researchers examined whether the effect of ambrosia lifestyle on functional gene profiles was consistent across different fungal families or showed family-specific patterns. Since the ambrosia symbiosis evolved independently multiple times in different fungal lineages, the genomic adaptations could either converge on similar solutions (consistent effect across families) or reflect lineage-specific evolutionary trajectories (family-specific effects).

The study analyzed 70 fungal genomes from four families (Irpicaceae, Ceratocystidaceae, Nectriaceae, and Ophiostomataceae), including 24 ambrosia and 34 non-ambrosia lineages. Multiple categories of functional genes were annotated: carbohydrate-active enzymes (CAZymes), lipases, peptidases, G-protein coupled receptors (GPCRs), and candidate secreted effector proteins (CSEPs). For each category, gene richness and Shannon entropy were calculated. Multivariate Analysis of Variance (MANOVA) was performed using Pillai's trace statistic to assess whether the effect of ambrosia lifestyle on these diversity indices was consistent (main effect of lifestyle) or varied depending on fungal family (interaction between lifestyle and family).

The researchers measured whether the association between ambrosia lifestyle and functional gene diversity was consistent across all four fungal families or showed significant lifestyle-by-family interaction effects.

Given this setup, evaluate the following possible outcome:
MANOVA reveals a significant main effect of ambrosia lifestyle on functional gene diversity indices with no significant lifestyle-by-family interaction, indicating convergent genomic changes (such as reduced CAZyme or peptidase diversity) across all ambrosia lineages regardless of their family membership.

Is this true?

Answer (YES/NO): NO